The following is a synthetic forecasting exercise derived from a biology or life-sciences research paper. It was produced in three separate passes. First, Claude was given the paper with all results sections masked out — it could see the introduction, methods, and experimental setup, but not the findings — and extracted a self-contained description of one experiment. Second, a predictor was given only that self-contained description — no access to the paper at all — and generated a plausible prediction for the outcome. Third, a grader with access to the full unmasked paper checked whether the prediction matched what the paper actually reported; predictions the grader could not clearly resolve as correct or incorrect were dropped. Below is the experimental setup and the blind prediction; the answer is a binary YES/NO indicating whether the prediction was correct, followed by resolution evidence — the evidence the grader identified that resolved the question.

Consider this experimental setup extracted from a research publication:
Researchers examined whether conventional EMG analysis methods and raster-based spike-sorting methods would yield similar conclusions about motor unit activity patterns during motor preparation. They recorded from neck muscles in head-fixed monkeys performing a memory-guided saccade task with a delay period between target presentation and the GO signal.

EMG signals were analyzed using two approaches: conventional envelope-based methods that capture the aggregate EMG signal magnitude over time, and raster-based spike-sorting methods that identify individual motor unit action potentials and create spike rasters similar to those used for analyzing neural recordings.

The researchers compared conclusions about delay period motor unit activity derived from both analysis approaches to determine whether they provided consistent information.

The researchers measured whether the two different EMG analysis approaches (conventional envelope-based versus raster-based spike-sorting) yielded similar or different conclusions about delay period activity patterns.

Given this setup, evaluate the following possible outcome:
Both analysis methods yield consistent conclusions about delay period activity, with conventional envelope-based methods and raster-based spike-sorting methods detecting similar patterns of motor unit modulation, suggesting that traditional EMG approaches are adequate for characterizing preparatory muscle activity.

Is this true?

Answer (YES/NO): YES